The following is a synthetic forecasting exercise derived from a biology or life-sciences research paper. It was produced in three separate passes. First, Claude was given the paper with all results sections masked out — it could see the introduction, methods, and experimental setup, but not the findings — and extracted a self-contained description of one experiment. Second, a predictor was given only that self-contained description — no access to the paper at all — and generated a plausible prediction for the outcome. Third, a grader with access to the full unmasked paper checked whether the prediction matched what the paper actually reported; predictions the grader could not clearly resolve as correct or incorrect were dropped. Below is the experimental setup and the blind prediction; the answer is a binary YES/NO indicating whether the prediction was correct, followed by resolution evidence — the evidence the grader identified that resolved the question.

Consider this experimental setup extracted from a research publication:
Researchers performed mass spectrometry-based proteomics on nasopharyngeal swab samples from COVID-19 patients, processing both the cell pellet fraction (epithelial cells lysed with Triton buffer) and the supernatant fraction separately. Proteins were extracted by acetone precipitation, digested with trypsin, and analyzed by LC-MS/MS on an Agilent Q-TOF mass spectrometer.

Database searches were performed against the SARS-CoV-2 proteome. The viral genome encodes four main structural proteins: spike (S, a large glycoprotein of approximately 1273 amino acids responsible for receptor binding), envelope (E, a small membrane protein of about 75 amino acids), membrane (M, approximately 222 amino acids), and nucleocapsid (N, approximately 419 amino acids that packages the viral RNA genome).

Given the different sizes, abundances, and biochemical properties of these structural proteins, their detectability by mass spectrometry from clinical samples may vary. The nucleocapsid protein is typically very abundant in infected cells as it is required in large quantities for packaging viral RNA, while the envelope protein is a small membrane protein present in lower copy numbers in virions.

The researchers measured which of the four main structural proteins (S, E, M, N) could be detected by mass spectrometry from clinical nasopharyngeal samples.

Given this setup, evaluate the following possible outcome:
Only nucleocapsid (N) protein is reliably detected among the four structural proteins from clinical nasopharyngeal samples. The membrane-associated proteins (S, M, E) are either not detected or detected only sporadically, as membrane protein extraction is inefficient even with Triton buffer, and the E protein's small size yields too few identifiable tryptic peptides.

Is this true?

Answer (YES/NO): YES